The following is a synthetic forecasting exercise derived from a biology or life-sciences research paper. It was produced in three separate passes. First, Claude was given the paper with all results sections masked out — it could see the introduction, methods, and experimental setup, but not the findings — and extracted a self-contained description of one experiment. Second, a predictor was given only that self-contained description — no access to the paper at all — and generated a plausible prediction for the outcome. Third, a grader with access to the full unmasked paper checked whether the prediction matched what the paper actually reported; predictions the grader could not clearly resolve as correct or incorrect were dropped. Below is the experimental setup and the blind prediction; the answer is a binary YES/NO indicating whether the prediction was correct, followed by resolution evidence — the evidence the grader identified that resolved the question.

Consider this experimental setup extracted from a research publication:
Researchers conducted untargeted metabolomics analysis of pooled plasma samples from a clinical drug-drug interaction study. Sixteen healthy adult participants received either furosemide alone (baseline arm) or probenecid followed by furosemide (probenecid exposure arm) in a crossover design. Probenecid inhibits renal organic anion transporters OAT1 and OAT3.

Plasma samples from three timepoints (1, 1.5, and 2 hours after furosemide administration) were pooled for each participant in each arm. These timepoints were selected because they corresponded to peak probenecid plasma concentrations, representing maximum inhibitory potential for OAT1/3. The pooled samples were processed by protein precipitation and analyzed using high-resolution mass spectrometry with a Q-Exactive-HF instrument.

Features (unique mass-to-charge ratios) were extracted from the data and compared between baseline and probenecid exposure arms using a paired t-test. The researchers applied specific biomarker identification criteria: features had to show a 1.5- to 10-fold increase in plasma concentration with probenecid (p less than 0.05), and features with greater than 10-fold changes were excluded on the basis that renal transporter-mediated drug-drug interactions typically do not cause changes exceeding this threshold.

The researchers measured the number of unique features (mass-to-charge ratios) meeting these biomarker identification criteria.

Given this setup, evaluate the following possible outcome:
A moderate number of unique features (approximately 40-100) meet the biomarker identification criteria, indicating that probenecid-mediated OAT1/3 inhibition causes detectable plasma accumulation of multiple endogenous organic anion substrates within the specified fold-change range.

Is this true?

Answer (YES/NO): NO